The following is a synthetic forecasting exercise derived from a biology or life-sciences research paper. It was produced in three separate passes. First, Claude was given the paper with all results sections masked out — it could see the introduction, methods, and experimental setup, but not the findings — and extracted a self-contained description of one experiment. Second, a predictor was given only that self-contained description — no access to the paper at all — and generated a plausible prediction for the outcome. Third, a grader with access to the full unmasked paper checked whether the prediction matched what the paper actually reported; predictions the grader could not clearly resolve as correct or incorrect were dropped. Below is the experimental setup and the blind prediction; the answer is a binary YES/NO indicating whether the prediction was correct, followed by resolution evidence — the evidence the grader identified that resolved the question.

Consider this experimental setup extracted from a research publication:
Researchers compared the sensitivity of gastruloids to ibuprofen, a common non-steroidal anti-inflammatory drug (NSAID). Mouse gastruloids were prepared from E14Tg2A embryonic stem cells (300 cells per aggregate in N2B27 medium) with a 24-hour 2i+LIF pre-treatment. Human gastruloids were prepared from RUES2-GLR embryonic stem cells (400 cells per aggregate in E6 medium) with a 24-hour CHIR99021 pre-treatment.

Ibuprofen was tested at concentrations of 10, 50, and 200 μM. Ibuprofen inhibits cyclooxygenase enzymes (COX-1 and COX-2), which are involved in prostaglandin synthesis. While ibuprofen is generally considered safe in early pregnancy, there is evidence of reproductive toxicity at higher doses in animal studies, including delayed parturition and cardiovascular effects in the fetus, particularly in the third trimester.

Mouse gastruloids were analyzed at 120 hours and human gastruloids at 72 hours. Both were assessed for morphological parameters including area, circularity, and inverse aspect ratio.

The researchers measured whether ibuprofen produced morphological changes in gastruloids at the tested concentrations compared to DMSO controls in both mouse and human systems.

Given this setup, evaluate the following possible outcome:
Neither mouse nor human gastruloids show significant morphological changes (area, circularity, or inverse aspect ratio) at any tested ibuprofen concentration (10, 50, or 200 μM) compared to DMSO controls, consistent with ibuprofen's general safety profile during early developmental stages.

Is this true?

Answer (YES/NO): NO